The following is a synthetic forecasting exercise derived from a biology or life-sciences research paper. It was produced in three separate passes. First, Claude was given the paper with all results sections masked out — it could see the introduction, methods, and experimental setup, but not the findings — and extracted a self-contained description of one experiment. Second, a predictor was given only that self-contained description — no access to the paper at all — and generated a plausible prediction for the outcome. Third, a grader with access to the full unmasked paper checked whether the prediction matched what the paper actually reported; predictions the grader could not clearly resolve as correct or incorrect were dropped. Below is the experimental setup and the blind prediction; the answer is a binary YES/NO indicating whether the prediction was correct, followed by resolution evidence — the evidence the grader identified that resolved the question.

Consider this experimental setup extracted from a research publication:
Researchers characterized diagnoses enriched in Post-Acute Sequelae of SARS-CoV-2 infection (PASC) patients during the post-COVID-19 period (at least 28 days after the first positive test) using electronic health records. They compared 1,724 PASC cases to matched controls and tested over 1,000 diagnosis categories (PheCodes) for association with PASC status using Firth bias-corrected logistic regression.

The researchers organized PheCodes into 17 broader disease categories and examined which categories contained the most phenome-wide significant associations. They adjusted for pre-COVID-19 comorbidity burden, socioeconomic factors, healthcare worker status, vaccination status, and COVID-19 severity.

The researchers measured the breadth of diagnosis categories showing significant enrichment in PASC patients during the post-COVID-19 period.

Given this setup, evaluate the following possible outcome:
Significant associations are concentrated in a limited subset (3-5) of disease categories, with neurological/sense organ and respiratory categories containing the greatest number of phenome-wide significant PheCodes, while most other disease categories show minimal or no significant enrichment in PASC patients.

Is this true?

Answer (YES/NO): NO